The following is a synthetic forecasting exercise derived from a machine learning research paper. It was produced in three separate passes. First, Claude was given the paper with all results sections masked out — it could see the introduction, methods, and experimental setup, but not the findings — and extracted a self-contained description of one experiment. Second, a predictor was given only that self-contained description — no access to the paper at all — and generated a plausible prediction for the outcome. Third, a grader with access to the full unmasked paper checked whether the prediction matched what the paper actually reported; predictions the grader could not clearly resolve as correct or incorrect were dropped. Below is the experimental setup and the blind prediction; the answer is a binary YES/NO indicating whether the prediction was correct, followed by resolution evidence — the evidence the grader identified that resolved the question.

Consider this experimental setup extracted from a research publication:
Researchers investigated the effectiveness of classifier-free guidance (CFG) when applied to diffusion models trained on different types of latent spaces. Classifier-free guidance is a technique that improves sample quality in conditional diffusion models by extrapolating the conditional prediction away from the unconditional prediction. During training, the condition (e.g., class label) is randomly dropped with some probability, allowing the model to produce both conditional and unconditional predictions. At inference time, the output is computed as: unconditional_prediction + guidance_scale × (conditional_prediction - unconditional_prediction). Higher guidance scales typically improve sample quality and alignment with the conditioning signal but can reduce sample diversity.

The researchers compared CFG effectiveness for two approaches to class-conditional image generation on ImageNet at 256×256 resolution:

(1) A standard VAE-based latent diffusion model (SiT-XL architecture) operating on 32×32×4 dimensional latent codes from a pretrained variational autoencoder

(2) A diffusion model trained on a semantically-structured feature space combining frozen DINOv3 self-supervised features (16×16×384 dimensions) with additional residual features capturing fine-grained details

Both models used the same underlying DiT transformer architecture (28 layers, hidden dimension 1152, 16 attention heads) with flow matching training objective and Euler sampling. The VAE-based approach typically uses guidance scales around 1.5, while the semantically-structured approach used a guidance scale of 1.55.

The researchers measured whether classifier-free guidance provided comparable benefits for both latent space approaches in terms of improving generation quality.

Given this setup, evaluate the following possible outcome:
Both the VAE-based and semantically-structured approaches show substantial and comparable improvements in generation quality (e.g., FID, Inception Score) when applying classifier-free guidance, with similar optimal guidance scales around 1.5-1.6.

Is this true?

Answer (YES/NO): NO